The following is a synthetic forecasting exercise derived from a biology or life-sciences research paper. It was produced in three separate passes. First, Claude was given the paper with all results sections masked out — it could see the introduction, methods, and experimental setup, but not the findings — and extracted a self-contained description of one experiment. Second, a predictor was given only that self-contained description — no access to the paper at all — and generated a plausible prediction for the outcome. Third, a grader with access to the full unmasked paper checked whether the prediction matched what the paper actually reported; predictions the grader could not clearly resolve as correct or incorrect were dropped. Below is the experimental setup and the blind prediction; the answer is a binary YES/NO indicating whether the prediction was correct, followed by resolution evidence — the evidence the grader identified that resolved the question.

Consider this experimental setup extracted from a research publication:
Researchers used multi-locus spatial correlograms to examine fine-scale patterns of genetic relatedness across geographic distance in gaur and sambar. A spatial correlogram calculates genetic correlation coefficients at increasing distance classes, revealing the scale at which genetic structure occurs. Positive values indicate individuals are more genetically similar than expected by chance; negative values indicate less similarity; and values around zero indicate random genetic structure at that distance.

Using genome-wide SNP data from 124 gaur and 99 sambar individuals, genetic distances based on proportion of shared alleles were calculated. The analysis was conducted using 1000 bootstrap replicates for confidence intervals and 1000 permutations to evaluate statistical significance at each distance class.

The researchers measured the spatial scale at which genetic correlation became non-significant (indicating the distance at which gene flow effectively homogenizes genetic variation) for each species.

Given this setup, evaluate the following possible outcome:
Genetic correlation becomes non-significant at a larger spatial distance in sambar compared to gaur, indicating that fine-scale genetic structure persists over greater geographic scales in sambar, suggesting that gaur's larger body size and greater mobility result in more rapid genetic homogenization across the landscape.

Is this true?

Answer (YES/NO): NO